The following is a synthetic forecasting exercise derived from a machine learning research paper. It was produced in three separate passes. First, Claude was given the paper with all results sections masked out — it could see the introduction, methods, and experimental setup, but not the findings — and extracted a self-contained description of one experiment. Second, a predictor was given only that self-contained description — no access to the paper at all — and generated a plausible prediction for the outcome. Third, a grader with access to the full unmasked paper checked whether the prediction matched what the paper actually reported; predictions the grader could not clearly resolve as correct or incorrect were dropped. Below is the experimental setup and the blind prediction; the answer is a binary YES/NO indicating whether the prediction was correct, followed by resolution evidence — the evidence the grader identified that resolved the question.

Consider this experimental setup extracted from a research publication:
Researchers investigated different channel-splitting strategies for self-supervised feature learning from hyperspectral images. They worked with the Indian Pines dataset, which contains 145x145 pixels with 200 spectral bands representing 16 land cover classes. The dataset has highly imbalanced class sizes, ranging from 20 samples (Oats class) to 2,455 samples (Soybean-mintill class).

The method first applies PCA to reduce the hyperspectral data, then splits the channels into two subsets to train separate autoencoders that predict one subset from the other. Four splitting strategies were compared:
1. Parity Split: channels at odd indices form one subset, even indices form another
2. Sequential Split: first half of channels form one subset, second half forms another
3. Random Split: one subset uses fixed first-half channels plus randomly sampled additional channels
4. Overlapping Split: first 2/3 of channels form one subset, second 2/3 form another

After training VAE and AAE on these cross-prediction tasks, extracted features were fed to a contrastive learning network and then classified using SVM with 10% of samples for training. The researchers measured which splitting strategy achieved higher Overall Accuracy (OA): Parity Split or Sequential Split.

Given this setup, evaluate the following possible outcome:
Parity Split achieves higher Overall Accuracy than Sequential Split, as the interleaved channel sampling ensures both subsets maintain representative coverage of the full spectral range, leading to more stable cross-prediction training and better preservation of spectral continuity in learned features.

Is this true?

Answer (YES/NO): YES